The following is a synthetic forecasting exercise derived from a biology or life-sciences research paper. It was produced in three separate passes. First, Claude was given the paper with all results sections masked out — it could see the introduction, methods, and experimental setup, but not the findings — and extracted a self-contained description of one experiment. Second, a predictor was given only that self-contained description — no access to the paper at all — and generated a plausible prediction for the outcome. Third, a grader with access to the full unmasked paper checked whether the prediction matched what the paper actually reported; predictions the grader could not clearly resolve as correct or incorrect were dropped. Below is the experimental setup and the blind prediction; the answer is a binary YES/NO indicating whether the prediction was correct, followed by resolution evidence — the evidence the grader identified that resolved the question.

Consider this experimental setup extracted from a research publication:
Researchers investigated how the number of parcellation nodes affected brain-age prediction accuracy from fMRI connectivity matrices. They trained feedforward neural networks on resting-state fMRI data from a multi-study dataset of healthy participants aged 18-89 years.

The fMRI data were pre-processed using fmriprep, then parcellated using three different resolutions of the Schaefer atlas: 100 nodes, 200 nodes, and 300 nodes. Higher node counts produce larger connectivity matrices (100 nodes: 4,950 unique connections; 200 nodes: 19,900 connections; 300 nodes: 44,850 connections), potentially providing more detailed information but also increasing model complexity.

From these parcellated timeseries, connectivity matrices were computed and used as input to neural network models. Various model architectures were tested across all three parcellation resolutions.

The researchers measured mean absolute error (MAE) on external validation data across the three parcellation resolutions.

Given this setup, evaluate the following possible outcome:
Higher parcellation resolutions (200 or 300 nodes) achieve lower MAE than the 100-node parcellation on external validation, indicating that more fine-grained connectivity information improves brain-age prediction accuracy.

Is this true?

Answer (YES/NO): YES